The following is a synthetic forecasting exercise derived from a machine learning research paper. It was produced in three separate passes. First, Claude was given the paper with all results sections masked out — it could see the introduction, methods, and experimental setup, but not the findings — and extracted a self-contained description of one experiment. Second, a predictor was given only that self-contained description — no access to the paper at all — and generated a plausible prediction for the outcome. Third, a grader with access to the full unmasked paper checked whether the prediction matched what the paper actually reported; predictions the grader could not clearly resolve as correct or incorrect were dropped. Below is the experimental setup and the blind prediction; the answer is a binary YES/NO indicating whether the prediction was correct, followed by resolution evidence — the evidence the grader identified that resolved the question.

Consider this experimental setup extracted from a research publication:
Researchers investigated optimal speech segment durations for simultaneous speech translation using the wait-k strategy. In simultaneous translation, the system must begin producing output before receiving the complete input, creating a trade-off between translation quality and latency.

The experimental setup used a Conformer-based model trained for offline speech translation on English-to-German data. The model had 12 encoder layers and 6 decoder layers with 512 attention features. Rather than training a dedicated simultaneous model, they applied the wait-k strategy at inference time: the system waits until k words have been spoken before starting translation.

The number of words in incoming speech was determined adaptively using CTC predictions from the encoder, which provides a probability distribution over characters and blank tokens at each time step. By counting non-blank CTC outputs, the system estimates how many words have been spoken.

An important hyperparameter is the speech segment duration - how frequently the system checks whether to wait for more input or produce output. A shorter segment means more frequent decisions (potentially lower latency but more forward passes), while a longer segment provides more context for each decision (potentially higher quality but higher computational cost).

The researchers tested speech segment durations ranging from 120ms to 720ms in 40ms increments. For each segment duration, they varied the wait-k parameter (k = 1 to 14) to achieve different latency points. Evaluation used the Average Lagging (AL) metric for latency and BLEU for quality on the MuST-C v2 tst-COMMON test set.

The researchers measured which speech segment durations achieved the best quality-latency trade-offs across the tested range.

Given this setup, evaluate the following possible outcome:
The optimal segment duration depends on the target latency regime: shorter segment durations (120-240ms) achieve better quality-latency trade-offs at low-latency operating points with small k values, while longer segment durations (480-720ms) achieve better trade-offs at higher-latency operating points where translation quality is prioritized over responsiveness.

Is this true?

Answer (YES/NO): NO